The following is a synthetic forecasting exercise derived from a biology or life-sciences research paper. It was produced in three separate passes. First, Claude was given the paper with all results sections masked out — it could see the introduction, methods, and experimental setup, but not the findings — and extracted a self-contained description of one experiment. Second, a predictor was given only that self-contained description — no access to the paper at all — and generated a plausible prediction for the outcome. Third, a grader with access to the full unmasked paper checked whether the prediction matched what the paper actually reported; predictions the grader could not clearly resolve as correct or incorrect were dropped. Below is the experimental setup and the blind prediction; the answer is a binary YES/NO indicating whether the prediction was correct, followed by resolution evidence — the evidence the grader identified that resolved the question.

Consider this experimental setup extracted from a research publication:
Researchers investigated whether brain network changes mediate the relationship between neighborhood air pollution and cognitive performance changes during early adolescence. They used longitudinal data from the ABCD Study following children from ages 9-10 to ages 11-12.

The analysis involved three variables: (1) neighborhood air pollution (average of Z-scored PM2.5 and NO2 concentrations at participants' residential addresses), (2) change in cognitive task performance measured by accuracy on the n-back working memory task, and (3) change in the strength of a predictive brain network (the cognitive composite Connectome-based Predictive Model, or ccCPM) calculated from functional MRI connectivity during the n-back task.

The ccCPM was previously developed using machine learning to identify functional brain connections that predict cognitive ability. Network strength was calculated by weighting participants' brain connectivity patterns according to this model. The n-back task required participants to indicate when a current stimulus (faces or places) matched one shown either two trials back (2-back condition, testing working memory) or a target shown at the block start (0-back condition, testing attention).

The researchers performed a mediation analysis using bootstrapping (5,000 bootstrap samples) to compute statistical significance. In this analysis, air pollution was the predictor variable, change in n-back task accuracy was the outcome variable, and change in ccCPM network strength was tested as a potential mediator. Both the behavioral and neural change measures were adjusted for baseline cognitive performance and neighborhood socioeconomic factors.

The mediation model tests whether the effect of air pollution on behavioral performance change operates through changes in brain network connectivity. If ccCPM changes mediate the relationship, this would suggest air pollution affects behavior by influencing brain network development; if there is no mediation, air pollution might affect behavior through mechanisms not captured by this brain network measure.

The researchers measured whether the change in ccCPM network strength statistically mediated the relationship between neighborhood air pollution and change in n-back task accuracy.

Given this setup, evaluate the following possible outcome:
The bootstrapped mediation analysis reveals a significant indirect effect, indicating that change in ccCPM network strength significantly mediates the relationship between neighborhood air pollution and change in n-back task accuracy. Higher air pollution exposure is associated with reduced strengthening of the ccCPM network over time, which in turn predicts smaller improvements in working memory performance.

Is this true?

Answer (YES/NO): YES